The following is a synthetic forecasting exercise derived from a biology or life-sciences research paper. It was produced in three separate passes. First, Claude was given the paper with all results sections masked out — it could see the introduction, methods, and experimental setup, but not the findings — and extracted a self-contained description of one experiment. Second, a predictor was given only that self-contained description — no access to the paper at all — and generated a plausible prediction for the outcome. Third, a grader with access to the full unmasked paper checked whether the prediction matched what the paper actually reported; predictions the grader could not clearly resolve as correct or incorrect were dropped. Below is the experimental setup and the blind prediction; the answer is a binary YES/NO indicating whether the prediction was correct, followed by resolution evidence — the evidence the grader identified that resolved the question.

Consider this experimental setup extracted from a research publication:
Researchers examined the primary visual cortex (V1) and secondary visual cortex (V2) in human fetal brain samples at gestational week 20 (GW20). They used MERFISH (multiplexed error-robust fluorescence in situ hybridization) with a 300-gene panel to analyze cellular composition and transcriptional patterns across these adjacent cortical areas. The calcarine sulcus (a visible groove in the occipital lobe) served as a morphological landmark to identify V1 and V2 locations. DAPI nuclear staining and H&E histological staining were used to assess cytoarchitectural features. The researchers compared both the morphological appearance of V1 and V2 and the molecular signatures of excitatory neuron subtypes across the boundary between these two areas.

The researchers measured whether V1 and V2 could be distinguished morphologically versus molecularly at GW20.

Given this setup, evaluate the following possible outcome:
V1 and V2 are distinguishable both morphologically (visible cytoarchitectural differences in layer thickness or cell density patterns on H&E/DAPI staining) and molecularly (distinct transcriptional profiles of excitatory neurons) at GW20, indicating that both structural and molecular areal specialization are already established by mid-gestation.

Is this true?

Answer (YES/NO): NO